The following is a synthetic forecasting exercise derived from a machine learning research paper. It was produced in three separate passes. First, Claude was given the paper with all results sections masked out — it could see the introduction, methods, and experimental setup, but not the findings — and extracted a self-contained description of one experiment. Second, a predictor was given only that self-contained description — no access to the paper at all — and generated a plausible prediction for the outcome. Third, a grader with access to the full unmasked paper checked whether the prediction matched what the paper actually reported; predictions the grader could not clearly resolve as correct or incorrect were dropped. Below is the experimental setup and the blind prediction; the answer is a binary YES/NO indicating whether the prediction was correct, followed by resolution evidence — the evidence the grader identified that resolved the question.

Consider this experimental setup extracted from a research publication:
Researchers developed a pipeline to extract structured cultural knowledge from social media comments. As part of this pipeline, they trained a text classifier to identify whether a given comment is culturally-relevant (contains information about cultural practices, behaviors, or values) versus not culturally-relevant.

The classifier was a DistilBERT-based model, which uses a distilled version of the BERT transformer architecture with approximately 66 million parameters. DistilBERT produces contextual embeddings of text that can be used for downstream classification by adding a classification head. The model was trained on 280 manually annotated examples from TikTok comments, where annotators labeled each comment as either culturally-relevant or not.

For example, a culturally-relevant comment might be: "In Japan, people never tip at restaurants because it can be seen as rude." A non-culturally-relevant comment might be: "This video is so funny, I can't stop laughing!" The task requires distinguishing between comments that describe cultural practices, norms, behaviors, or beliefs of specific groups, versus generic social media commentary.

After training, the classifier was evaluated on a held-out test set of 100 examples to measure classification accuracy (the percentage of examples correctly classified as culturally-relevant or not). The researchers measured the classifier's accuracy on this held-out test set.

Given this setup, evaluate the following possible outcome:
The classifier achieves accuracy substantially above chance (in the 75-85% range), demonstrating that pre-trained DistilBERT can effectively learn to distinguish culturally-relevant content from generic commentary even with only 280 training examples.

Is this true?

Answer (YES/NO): YES